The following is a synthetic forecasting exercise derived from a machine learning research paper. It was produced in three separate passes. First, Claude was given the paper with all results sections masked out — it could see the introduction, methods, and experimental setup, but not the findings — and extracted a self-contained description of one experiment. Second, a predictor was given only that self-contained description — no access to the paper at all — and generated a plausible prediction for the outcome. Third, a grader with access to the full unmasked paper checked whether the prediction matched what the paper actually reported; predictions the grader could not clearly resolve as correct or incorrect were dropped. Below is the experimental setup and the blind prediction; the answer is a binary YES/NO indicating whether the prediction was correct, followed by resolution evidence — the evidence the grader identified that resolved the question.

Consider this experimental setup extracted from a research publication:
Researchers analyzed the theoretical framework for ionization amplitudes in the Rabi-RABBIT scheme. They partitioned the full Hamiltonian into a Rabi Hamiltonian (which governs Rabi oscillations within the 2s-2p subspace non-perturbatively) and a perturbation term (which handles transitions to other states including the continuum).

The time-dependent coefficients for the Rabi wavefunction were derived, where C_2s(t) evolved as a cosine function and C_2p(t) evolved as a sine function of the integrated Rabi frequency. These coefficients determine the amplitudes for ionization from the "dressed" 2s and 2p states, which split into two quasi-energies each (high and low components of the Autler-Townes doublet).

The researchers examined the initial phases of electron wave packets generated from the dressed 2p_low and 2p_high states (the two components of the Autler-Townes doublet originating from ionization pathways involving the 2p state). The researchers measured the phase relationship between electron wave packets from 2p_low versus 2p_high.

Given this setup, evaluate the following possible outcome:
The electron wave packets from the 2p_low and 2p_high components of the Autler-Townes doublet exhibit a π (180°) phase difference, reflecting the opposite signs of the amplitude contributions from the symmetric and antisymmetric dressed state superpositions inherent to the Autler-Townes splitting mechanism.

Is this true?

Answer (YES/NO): YES